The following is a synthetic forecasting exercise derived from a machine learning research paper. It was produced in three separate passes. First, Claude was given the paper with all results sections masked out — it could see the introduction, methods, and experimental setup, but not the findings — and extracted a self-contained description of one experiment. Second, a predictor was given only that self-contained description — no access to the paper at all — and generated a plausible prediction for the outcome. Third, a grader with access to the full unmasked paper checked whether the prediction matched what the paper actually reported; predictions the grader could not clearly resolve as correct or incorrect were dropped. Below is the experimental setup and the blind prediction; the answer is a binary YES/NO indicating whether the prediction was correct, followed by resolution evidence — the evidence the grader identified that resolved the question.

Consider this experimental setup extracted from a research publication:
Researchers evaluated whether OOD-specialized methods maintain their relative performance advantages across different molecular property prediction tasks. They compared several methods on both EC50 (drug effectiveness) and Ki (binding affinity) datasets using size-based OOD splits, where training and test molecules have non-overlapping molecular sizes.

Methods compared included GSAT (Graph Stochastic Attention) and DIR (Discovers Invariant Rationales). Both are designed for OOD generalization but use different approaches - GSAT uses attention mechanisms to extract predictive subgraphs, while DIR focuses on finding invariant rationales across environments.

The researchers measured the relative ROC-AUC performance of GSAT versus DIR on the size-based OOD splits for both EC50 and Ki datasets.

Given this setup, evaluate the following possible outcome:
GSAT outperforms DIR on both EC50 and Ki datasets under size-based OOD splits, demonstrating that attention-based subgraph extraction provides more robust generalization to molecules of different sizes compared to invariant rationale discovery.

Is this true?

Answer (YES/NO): NO